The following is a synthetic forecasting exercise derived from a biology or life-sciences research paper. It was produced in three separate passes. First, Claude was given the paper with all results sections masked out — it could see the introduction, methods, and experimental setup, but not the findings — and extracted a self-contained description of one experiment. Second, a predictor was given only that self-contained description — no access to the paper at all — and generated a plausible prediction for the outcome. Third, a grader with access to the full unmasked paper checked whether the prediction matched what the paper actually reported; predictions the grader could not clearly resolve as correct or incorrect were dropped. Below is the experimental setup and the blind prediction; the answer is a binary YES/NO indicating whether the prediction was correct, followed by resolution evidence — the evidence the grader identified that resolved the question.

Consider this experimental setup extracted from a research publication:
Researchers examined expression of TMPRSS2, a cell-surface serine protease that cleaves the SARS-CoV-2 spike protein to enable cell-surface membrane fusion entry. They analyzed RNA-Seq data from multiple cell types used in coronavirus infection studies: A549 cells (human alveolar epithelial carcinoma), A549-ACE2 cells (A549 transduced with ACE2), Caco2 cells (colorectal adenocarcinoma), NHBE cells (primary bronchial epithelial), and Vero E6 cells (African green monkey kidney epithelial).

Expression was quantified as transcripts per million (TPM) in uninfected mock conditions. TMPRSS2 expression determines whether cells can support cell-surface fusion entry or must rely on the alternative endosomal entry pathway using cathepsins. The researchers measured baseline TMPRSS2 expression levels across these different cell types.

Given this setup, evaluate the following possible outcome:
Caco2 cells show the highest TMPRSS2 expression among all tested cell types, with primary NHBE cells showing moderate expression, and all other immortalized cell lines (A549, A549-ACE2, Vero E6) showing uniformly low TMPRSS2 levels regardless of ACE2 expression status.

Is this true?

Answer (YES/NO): NO